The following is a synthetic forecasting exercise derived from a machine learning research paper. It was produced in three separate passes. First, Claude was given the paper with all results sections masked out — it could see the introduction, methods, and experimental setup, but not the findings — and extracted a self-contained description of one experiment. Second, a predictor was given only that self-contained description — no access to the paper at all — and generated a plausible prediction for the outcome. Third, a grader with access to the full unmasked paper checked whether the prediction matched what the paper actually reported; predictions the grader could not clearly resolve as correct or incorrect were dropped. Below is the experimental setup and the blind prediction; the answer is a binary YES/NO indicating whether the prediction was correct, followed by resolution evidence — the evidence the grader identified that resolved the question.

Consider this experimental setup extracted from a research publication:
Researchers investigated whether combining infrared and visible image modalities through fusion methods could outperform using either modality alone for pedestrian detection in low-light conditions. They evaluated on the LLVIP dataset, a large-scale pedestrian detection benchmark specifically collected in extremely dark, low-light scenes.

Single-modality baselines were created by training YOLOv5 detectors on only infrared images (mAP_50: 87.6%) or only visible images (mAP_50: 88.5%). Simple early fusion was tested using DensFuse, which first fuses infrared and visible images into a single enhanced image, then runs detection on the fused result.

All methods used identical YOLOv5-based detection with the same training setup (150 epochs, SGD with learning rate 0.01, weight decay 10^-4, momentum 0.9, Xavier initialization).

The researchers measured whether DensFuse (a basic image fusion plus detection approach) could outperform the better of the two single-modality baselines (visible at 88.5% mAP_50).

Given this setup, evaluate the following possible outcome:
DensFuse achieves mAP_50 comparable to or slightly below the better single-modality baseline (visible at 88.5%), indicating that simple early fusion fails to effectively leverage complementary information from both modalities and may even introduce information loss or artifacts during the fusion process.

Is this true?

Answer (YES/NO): NO